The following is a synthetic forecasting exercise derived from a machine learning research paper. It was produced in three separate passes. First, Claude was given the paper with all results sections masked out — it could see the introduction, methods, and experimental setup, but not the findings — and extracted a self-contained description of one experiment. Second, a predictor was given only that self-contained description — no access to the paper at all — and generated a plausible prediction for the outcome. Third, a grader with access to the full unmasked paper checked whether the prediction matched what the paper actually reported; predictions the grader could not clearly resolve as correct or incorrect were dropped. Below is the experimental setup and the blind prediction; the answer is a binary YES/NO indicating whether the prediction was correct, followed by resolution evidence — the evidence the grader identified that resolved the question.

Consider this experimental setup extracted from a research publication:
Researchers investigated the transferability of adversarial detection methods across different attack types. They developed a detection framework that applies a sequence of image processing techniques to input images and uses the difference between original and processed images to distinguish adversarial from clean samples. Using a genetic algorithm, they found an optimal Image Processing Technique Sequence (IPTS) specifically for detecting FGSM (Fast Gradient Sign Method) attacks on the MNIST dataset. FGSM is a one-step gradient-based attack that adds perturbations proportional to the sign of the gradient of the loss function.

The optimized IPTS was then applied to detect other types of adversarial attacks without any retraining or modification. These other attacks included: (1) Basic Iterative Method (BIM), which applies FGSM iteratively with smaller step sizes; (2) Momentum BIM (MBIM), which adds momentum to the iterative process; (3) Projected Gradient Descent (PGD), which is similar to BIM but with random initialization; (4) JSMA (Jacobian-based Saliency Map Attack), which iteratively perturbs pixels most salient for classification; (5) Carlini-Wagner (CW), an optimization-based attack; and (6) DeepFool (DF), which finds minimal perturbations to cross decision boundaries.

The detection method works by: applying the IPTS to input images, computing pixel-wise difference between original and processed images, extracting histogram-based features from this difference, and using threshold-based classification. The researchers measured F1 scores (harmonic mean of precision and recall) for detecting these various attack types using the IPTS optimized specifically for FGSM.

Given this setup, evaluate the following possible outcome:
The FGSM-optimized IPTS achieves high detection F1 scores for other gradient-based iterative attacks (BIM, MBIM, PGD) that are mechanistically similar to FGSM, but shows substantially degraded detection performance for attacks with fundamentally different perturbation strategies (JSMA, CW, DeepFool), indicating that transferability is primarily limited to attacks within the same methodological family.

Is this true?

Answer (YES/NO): YES